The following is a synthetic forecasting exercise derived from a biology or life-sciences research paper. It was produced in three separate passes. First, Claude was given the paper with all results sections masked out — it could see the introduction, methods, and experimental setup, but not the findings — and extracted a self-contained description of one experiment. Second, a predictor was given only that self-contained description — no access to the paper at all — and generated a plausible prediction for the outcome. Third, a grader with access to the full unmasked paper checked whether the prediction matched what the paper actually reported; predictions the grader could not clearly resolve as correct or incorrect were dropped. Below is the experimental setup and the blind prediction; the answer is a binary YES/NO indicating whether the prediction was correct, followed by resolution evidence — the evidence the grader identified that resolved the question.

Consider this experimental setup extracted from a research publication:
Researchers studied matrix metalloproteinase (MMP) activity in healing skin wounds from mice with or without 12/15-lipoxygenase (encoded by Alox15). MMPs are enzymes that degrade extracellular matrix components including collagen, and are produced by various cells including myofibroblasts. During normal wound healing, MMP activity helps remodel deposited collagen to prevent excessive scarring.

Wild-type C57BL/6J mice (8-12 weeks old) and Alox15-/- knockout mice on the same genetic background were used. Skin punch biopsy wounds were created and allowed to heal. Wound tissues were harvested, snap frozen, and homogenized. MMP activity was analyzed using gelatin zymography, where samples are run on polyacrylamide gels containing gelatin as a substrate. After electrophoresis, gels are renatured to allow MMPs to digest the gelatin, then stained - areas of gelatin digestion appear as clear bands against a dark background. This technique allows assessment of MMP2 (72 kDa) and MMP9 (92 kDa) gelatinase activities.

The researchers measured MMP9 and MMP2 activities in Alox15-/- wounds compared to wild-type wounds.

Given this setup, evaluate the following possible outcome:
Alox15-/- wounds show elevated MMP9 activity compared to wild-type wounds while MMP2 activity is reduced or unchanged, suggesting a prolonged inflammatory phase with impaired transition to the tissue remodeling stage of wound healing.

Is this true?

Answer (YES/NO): NO